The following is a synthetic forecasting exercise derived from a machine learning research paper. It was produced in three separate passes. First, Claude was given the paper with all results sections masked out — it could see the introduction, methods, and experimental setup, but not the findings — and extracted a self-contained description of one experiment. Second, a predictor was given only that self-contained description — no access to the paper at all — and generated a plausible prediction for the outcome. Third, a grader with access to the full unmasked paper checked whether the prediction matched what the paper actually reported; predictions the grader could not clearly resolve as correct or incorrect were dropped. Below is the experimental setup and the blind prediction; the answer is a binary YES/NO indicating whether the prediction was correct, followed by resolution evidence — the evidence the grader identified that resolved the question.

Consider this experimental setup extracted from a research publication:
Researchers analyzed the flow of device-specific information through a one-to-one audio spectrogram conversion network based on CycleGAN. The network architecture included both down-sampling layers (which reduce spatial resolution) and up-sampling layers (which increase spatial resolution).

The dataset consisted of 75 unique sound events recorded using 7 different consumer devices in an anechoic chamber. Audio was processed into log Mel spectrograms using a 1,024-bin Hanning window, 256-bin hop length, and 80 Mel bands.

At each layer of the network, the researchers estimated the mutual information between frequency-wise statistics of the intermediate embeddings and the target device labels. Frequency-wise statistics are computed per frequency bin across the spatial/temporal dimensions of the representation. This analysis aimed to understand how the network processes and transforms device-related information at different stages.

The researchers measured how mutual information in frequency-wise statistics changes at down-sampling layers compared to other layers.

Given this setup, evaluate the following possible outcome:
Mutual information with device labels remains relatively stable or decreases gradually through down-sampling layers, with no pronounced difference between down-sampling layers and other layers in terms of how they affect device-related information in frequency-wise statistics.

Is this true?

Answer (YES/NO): NO